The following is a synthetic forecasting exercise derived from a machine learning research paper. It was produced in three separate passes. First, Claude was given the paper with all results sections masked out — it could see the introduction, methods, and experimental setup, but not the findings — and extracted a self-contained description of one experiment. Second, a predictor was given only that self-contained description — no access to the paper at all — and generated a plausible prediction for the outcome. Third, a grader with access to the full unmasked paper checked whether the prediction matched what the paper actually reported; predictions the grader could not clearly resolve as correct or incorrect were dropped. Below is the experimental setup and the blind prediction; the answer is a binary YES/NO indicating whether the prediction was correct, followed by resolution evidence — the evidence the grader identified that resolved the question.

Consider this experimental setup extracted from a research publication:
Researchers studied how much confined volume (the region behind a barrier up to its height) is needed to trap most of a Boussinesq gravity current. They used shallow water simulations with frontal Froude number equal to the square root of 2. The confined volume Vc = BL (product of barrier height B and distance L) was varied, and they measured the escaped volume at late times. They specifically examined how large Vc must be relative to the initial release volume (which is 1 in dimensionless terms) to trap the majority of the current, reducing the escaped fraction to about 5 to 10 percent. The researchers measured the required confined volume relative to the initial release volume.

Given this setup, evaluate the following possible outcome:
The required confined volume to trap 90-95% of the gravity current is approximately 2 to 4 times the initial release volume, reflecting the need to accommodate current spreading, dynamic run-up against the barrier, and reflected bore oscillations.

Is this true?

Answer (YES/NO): YES